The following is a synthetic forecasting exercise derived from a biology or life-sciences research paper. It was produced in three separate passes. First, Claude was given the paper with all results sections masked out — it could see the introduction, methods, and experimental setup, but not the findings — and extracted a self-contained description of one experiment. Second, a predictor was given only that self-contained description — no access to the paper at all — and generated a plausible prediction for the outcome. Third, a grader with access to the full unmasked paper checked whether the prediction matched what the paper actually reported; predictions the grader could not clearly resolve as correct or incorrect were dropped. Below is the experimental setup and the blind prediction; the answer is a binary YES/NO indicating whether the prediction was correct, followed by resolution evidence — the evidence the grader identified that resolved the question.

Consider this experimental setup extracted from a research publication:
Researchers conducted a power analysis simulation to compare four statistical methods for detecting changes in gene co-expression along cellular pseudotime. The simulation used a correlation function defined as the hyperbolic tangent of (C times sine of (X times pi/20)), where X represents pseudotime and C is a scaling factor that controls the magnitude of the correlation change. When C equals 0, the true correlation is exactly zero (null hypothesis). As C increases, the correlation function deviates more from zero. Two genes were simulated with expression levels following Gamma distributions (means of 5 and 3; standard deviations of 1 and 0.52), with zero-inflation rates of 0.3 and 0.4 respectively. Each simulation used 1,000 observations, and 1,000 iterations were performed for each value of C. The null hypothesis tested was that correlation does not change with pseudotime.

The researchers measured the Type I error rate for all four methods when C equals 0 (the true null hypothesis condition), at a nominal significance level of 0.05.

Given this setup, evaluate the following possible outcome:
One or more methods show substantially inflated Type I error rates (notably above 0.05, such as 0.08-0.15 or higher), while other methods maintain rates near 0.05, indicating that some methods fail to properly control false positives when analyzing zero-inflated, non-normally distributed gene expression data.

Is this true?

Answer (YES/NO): NO